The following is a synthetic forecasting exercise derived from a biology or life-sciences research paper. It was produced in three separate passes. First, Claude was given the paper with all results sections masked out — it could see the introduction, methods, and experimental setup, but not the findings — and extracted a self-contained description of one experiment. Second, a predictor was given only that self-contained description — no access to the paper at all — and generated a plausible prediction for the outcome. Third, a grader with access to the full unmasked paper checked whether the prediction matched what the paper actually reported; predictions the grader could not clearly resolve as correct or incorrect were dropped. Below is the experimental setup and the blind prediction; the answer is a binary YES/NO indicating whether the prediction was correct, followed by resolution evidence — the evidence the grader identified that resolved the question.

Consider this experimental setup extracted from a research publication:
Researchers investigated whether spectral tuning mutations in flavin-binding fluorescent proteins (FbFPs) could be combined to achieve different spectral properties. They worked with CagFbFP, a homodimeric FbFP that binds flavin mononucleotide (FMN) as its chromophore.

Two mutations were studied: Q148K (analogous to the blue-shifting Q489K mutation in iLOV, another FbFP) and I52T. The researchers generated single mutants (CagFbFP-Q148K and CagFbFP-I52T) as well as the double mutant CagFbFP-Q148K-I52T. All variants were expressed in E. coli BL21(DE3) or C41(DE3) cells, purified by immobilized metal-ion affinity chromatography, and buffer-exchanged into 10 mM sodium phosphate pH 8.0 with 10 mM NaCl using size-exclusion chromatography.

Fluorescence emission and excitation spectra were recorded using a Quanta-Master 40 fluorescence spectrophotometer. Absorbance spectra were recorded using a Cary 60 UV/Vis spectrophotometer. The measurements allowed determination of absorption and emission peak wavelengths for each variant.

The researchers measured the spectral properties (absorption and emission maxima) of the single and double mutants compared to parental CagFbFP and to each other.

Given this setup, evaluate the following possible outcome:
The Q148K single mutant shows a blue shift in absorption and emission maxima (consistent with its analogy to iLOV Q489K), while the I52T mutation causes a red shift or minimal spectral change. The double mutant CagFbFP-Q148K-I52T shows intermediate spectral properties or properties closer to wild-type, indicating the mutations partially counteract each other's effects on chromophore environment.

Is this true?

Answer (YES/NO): NO